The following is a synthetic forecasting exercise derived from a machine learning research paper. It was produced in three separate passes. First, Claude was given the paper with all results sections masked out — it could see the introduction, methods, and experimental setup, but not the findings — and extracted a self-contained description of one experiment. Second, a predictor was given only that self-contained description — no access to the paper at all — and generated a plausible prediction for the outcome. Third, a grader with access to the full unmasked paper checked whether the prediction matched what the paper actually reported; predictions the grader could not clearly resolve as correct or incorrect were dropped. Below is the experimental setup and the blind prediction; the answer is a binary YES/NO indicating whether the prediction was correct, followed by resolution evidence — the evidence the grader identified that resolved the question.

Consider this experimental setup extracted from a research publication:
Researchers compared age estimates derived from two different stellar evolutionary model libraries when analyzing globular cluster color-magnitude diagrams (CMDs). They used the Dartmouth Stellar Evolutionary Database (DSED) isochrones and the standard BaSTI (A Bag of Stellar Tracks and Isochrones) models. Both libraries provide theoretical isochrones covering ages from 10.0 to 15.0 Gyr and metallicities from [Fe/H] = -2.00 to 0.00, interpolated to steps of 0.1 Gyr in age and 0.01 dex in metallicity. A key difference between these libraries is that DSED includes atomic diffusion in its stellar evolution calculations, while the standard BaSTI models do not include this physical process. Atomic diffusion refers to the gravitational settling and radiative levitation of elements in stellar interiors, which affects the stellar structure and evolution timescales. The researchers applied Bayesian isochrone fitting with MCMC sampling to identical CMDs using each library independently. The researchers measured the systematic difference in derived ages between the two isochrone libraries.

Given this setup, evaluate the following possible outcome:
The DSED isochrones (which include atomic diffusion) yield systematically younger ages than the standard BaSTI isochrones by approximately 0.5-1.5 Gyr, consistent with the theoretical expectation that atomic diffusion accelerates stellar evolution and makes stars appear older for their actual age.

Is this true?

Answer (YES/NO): YES